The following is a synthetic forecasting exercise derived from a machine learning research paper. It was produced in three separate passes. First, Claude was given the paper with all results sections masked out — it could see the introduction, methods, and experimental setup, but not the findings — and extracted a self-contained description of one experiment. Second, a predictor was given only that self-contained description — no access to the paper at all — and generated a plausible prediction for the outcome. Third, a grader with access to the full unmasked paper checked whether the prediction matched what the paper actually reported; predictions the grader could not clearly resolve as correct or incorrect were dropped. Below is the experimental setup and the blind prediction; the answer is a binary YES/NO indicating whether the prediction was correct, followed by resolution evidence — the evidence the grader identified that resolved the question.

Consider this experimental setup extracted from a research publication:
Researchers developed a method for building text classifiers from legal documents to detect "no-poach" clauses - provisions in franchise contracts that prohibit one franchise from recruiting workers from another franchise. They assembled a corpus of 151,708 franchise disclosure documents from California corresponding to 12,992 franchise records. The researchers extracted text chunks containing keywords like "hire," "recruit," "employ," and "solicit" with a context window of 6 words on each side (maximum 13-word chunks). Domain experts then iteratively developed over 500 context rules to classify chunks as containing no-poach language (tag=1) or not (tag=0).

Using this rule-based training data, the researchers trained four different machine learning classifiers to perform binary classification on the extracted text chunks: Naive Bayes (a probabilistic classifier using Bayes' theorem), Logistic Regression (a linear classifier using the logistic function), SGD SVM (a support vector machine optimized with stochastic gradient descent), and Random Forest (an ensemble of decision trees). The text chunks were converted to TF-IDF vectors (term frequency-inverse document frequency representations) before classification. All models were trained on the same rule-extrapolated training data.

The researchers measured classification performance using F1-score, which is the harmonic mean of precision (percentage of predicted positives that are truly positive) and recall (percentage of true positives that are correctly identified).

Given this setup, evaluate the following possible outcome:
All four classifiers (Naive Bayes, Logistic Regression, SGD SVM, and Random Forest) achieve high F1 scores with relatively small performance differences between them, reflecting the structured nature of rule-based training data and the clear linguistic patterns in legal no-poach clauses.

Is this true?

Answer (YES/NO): NO